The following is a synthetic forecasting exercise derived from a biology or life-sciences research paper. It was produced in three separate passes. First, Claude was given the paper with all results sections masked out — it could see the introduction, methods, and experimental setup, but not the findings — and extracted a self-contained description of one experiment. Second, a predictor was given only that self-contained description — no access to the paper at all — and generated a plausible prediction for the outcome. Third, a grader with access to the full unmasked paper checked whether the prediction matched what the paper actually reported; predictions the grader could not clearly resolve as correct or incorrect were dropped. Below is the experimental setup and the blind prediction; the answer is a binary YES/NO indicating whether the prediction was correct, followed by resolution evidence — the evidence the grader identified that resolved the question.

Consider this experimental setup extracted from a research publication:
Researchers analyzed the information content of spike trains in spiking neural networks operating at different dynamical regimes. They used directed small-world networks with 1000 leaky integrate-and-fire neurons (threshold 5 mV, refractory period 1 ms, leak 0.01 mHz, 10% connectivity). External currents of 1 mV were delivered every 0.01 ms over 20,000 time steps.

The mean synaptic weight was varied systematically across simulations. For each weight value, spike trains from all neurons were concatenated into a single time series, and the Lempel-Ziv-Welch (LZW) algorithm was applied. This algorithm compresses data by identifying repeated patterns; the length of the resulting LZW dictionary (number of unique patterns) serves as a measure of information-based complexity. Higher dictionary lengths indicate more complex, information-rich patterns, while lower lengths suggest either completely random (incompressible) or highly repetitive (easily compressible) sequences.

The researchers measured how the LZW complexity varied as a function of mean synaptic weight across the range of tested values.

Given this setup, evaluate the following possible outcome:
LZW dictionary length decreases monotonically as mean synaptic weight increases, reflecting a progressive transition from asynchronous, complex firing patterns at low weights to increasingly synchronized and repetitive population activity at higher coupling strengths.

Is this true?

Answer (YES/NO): NO